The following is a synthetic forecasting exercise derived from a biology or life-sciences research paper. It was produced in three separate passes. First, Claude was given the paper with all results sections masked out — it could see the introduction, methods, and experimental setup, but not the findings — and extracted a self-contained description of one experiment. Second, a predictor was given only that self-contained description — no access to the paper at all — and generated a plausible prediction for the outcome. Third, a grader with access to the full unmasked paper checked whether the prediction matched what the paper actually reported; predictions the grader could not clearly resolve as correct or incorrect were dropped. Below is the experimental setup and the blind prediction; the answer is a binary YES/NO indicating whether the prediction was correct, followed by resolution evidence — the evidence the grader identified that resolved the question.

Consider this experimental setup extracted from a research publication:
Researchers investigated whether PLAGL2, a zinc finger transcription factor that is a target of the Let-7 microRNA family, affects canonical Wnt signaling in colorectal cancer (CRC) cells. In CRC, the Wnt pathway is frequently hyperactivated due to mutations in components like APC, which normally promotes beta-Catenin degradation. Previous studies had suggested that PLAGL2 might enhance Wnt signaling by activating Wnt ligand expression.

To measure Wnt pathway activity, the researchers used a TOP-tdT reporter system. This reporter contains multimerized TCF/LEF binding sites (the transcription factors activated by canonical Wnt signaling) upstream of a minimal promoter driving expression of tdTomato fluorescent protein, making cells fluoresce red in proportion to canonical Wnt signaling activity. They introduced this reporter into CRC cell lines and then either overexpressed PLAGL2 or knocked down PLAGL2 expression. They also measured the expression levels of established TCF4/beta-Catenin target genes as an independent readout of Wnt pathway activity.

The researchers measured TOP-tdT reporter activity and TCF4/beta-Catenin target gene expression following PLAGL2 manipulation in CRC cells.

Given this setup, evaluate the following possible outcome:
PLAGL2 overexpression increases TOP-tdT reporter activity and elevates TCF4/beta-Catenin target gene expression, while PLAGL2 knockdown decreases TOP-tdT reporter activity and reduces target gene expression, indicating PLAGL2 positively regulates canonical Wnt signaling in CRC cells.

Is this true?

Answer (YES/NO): NO